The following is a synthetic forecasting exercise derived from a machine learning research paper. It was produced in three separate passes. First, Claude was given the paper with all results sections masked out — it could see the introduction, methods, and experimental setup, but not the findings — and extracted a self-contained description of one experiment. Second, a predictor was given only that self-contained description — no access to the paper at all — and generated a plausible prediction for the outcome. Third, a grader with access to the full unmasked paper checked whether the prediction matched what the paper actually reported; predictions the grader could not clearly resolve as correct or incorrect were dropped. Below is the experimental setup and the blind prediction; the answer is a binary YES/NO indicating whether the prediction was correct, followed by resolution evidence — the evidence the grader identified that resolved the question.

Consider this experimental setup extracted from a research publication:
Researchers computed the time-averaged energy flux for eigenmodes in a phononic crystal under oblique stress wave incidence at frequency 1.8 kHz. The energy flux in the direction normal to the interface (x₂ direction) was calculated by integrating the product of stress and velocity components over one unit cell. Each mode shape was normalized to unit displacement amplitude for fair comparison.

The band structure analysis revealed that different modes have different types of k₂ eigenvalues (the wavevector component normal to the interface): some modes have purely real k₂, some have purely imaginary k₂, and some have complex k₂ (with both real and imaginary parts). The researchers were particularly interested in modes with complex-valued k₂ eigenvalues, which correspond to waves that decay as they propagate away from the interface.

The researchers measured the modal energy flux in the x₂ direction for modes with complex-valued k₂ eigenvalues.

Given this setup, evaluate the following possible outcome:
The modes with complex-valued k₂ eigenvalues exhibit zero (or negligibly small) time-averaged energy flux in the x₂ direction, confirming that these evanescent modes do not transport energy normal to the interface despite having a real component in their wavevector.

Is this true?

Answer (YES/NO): YES